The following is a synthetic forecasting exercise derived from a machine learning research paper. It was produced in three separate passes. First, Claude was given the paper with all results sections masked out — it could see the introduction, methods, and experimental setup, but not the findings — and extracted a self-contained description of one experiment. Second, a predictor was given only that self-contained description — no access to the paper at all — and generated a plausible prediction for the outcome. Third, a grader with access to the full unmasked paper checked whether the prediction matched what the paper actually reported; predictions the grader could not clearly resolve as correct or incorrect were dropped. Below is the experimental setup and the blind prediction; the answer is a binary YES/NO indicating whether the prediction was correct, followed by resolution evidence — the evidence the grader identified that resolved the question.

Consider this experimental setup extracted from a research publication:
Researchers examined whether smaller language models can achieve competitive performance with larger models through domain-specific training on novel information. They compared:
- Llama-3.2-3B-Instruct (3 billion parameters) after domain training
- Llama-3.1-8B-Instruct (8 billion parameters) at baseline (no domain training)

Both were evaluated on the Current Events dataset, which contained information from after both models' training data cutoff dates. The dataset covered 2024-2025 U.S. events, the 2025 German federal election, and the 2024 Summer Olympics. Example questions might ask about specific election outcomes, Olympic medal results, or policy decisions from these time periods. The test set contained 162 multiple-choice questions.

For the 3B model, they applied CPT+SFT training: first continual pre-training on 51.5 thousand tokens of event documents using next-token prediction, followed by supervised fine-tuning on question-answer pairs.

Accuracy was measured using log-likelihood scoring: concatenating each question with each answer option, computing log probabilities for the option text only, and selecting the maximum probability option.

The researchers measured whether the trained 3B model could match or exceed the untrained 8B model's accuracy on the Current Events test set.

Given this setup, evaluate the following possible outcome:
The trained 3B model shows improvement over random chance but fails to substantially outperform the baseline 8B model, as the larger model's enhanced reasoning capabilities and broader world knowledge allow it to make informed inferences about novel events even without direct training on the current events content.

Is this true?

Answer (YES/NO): YES